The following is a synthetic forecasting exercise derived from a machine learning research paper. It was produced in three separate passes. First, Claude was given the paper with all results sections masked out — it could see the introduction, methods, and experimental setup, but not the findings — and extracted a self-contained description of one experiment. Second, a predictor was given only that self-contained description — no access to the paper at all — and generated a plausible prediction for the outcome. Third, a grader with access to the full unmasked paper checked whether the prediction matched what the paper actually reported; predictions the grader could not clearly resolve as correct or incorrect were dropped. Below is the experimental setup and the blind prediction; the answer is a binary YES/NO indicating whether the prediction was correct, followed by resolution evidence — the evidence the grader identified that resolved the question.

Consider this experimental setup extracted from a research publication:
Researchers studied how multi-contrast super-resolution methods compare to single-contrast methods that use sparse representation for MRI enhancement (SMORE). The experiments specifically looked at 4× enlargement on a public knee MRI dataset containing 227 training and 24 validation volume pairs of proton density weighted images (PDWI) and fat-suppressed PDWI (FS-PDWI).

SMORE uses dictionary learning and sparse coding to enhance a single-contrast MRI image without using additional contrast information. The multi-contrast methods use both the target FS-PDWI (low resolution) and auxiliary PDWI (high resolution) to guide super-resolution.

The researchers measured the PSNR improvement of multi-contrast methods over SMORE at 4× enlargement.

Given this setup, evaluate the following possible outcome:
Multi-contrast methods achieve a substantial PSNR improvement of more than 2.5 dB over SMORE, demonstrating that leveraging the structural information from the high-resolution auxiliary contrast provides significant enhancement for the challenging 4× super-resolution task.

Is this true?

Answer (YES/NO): NO